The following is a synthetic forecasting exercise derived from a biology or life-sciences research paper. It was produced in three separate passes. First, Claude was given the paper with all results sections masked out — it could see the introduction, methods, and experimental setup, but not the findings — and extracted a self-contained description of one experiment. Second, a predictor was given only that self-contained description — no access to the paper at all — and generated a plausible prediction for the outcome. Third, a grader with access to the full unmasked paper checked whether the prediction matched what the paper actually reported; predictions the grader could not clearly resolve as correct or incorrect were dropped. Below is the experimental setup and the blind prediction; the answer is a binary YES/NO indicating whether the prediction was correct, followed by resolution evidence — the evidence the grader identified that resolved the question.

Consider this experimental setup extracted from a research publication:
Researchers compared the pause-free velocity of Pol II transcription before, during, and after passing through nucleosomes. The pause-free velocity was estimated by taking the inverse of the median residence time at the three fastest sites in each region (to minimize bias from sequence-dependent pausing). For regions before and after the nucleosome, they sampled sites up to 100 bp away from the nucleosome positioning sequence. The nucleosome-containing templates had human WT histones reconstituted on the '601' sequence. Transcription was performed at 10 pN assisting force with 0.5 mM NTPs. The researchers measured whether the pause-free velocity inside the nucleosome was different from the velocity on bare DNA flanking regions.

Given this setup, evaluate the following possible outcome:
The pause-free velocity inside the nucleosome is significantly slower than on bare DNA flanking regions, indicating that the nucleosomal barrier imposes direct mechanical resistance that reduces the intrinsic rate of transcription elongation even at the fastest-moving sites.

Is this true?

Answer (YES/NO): YES